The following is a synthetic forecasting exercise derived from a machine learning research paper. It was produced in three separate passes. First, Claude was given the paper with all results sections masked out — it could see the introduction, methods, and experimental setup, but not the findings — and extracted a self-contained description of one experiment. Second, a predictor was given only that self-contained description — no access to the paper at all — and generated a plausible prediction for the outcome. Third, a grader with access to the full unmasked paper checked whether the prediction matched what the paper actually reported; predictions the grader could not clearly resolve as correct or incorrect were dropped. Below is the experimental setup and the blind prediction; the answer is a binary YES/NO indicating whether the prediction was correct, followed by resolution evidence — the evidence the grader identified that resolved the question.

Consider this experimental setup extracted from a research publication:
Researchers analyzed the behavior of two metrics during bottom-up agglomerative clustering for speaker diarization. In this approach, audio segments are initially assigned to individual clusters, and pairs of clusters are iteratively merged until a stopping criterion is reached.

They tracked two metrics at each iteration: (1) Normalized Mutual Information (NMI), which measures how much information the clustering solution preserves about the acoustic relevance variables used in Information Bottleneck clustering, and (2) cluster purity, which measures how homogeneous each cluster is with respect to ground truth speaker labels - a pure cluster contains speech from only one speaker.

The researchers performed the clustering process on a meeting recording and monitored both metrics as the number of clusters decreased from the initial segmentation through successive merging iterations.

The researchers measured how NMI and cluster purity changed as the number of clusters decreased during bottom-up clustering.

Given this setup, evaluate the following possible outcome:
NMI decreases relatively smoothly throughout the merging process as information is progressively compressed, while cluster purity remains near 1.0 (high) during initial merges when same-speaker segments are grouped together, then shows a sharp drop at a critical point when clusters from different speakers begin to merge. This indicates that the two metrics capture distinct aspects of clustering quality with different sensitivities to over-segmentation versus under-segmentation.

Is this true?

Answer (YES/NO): NO